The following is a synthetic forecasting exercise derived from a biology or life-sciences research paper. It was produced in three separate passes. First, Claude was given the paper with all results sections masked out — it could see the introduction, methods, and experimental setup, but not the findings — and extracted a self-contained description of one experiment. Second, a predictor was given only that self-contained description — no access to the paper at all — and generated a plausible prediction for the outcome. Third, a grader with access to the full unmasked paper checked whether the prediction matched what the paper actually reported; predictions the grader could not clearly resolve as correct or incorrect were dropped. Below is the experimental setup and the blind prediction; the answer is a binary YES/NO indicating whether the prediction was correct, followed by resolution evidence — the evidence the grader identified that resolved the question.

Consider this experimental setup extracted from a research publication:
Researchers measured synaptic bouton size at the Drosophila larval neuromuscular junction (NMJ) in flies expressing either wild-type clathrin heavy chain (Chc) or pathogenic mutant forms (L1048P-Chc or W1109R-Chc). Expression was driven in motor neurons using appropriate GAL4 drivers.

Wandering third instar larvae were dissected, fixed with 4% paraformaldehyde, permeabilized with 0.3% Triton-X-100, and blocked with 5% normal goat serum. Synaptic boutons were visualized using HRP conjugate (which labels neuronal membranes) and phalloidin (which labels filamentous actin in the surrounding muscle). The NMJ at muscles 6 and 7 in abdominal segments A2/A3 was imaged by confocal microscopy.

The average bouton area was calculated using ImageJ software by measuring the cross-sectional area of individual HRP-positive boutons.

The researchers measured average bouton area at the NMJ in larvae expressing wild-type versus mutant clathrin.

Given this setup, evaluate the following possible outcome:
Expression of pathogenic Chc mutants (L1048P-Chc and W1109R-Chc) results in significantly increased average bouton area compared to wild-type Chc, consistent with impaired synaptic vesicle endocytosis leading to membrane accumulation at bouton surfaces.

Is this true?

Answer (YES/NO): NO